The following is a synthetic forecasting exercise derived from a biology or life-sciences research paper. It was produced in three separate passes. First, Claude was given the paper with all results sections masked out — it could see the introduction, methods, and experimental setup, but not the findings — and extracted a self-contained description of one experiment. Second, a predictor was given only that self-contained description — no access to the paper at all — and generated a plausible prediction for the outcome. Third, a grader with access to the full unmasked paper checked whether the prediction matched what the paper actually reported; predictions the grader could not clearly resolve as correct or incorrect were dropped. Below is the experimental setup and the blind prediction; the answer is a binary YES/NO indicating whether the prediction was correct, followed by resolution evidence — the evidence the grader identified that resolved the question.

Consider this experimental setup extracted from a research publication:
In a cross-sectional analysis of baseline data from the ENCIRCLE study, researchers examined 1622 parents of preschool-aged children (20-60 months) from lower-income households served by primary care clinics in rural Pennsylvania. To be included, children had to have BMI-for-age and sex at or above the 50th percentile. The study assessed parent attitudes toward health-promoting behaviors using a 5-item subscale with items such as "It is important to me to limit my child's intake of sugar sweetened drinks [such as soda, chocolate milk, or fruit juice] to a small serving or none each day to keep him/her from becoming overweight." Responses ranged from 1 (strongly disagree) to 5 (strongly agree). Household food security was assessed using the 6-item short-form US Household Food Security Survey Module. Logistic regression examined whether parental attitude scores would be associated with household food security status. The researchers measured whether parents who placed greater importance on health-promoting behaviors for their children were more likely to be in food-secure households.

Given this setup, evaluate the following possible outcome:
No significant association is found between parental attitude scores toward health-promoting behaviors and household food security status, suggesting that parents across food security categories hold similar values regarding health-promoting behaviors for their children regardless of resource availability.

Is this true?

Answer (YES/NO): YES